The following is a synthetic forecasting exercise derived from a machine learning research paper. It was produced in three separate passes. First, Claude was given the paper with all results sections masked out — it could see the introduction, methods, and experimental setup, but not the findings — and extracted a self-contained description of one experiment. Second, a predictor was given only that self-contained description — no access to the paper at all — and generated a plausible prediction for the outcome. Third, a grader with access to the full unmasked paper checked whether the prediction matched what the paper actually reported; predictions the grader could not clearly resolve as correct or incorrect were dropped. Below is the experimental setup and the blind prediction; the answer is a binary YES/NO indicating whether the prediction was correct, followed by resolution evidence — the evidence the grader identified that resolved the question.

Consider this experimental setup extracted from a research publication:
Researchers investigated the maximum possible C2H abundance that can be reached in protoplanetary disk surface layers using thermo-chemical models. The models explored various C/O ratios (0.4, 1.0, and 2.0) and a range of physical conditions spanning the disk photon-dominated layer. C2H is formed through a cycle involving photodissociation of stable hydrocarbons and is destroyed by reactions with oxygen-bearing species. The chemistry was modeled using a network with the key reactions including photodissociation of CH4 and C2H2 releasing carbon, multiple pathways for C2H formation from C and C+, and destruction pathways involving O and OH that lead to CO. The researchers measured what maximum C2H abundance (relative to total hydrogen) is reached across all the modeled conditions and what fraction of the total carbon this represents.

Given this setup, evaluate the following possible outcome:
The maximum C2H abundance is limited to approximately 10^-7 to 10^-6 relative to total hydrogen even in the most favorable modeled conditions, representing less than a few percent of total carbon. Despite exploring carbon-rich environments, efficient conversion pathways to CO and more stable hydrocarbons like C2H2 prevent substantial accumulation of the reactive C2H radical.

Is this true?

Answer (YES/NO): NO